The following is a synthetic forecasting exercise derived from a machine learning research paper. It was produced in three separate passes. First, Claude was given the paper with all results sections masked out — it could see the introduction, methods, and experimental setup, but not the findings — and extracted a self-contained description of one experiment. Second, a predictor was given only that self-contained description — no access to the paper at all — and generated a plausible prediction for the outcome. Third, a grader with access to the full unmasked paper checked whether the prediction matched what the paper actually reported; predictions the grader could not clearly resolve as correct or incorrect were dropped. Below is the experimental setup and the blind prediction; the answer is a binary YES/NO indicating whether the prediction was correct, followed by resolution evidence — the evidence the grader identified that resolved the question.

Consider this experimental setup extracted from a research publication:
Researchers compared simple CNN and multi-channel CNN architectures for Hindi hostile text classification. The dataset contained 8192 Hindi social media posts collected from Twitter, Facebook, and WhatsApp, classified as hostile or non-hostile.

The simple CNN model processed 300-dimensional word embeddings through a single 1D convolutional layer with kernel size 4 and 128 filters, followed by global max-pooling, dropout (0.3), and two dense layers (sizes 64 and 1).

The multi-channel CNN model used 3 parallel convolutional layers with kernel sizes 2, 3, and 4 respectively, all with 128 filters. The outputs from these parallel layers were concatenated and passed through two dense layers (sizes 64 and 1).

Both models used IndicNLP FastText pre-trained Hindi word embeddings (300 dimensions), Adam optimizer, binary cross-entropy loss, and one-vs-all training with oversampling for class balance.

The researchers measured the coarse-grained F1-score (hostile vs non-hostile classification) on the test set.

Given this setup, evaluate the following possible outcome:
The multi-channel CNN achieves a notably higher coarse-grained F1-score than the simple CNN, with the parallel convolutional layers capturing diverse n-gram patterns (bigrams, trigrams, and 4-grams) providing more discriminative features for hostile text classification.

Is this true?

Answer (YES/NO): NO